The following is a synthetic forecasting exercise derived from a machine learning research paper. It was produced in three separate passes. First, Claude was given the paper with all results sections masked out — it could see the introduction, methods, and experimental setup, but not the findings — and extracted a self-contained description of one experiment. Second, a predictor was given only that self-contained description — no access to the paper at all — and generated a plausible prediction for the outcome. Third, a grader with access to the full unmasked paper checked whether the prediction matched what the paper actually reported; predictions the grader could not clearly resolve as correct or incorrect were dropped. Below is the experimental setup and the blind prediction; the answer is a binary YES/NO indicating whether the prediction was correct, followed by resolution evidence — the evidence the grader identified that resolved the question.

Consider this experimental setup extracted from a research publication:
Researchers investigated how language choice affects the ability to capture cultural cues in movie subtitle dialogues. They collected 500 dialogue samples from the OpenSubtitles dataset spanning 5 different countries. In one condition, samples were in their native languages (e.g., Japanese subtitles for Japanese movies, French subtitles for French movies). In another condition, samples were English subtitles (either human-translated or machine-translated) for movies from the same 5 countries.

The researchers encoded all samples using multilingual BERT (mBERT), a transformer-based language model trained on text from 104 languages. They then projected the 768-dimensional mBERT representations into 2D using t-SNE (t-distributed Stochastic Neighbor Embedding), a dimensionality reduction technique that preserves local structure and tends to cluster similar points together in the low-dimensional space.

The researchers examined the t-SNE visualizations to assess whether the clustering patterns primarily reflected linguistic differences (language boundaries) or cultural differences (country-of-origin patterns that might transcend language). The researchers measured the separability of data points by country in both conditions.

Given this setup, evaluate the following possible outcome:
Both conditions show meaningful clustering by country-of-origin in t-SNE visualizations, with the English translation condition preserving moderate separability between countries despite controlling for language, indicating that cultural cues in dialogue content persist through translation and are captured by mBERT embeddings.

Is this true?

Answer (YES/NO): NO